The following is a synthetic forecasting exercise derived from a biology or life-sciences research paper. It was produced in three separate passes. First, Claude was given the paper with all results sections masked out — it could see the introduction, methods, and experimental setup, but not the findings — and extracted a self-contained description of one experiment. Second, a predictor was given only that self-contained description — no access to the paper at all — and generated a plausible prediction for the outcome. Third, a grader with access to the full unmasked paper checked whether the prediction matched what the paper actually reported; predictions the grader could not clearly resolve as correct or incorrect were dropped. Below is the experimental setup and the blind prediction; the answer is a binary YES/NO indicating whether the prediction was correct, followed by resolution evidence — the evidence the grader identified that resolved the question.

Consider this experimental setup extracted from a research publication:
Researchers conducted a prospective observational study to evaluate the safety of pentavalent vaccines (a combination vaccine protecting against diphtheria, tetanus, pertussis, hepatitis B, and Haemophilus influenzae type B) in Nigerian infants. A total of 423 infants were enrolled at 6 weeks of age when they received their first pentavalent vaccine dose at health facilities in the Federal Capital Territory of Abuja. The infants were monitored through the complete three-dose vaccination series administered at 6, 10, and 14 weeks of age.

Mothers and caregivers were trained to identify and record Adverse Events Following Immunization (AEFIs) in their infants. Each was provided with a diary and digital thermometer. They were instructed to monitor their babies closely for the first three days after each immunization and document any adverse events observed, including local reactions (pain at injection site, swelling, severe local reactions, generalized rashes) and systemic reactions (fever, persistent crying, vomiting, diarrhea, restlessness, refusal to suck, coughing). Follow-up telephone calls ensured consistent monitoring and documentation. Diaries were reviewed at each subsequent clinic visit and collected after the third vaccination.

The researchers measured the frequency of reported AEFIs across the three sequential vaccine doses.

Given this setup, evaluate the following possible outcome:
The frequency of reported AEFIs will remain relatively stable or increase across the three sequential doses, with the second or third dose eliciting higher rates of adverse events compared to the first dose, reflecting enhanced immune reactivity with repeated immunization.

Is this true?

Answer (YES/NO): NO